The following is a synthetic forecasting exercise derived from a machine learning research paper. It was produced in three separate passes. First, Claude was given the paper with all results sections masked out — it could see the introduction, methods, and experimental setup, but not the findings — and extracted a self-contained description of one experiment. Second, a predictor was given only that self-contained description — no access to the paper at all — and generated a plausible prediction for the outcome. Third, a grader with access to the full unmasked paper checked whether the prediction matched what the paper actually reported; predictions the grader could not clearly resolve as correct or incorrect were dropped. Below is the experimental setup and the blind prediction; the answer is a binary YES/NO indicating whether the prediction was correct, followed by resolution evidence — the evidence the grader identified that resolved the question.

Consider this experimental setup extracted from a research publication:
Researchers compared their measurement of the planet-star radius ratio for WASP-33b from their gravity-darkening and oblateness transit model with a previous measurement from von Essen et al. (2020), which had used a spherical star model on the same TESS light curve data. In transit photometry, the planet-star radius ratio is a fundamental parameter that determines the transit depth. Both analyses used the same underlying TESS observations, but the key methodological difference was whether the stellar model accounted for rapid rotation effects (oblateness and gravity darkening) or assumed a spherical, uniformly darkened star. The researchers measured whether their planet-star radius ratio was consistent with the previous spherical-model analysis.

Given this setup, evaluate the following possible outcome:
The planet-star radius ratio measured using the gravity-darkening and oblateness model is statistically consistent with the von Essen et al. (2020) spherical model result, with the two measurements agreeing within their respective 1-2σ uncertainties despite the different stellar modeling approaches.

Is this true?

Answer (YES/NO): NO